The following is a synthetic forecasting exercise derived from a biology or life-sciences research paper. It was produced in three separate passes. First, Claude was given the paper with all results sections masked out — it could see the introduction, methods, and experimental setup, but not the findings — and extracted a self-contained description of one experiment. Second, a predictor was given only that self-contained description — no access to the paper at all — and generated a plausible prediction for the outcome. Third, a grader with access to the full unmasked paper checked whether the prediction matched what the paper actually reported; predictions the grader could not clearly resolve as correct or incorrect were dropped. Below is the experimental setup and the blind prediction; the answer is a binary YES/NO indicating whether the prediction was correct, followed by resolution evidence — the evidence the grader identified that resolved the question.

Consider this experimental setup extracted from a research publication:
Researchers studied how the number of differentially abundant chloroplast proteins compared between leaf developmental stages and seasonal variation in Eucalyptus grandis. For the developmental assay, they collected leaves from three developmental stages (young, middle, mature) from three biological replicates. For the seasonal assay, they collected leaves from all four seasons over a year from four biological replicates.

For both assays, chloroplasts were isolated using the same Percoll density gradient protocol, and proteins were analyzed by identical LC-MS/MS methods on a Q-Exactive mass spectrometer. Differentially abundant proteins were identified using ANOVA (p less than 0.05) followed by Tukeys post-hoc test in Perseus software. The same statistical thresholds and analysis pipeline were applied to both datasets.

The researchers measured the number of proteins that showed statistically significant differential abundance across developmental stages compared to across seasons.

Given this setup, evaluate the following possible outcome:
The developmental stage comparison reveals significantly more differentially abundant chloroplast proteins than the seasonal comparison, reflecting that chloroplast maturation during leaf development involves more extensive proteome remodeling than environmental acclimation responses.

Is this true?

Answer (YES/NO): YES